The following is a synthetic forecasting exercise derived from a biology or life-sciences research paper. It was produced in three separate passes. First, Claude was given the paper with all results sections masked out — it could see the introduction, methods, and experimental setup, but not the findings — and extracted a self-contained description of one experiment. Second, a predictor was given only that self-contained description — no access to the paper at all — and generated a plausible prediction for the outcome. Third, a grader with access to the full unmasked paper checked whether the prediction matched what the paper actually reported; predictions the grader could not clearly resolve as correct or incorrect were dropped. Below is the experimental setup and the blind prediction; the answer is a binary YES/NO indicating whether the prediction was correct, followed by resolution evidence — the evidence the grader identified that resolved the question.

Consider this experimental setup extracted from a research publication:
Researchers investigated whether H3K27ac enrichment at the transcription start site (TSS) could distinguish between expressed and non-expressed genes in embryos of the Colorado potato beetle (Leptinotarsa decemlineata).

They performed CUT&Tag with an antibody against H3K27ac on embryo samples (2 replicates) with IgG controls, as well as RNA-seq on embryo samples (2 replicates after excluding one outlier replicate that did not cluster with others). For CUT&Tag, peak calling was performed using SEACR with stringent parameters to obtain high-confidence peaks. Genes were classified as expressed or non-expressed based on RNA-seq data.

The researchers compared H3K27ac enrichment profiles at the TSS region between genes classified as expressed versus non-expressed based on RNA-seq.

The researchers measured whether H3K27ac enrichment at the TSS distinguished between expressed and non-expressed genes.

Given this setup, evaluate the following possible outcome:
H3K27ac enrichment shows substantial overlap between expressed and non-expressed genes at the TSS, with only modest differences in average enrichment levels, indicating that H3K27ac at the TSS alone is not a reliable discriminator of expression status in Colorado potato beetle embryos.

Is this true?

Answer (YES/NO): NO